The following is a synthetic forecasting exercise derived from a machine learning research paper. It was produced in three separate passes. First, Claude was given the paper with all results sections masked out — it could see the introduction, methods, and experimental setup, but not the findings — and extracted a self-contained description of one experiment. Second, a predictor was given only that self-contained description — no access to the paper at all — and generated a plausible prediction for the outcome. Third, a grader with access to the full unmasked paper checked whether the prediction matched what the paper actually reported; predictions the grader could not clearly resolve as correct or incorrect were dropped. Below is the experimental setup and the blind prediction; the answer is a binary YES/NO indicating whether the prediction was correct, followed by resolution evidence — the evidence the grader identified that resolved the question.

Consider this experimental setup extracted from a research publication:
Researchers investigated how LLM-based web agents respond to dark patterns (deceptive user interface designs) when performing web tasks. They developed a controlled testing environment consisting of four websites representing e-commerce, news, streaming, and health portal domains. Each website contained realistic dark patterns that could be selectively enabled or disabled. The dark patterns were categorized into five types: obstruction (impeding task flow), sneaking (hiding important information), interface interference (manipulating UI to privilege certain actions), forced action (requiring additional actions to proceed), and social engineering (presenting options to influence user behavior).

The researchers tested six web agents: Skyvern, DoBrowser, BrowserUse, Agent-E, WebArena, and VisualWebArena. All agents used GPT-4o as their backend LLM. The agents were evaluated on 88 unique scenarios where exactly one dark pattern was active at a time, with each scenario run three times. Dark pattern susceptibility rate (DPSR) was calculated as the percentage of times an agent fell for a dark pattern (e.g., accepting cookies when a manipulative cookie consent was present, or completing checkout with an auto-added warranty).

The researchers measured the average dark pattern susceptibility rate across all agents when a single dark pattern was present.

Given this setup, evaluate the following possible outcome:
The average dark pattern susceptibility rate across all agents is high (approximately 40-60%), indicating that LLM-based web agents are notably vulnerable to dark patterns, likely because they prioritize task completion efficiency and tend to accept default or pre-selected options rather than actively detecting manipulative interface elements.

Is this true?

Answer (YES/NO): YES